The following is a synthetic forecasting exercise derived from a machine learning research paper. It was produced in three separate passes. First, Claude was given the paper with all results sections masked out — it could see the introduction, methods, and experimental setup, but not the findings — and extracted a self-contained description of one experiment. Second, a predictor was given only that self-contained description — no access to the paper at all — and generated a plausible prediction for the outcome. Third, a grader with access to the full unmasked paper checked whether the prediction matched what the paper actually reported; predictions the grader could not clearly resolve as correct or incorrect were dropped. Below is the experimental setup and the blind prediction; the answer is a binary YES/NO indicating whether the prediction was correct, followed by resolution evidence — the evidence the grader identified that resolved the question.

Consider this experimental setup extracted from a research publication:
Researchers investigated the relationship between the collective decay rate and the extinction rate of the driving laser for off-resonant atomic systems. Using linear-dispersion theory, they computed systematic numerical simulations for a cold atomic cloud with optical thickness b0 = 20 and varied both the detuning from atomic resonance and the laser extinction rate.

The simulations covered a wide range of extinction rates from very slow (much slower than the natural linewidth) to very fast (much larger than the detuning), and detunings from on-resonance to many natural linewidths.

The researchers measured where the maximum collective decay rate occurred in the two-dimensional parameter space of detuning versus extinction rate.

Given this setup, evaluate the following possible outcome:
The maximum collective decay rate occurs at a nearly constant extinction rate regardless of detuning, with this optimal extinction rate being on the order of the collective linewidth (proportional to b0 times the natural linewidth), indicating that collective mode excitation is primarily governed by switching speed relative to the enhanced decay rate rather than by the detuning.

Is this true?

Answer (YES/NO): NO